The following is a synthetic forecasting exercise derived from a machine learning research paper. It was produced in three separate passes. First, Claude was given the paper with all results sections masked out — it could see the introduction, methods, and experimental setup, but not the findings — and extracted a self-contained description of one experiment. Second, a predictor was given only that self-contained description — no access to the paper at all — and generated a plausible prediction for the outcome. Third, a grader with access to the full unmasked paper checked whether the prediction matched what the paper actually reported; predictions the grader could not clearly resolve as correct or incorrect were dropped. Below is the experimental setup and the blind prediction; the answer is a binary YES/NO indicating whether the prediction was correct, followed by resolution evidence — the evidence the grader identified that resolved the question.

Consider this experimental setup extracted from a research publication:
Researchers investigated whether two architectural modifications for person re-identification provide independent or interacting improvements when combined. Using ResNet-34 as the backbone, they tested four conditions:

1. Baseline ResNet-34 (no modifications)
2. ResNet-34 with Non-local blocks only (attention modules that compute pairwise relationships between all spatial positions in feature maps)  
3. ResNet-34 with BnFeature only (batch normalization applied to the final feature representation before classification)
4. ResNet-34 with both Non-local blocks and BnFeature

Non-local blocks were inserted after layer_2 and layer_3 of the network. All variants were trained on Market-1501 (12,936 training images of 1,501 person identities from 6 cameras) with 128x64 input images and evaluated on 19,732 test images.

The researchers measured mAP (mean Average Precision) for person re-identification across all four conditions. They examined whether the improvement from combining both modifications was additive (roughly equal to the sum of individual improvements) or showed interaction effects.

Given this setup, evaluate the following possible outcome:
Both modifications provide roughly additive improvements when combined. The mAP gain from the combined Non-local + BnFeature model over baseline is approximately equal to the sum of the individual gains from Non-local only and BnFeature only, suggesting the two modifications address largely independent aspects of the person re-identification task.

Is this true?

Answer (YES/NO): NO